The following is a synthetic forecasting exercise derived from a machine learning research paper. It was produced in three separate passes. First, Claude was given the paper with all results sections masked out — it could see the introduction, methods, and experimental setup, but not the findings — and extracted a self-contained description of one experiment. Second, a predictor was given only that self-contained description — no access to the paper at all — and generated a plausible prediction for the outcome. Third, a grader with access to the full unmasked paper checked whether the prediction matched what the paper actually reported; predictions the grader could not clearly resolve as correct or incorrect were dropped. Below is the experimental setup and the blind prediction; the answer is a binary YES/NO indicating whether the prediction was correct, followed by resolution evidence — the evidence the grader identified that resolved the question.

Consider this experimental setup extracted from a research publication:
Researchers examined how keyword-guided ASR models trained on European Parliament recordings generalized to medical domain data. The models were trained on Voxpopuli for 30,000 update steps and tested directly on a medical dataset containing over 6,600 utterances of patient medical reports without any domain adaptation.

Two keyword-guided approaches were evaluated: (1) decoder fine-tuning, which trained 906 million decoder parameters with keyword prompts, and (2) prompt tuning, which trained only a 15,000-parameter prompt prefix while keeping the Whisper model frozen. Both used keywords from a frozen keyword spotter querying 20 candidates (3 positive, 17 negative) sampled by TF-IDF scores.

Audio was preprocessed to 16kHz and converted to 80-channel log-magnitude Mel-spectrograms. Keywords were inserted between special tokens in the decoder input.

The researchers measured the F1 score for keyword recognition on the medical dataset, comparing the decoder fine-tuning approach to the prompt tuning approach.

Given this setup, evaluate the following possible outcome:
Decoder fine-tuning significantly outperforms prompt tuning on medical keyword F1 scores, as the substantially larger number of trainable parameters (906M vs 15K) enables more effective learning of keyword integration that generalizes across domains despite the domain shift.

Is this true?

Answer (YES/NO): NO